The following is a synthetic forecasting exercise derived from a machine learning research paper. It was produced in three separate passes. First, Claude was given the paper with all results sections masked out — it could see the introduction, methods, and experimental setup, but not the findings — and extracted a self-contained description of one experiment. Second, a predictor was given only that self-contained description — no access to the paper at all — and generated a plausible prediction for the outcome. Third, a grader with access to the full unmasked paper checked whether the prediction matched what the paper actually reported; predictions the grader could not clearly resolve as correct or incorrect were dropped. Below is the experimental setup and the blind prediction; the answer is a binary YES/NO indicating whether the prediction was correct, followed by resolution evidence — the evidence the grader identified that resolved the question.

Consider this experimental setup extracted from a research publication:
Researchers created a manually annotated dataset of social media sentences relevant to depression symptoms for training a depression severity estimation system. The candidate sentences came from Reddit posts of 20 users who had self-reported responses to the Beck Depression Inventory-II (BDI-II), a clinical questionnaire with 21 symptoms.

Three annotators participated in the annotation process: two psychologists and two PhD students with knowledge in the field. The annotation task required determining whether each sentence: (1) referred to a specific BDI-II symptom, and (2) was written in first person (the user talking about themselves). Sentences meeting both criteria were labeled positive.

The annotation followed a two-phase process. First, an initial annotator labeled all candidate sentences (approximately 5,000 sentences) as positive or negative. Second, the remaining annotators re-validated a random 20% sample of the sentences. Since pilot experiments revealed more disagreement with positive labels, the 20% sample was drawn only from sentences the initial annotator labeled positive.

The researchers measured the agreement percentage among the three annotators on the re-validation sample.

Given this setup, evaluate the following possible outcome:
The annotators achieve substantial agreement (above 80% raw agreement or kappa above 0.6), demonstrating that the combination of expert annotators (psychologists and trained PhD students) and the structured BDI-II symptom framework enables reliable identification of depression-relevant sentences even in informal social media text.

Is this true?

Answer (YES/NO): YES